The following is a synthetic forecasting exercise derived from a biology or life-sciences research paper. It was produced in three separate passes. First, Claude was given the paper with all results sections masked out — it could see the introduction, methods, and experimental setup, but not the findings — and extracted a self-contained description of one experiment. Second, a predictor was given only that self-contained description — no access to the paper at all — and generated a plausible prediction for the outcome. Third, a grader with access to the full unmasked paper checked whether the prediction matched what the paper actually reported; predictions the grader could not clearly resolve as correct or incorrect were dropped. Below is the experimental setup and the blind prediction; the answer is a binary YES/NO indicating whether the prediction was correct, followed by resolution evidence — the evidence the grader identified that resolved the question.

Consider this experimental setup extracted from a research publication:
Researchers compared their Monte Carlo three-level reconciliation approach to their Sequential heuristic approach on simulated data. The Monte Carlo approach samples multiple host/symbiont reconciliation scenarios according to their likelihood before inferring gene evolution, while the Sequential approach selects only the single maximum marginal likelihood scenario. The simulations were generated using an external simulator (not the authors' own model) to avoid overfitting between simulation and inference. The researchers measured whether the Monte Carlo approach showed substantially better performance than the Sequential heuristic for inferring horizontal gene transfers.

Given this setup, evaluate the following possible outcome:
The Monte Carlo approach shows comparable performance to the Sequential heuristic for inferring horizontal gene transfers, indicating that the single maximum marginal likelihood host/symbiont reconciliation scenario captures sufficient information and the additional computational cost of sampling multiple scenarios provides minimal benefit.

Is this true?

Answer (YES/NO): YES